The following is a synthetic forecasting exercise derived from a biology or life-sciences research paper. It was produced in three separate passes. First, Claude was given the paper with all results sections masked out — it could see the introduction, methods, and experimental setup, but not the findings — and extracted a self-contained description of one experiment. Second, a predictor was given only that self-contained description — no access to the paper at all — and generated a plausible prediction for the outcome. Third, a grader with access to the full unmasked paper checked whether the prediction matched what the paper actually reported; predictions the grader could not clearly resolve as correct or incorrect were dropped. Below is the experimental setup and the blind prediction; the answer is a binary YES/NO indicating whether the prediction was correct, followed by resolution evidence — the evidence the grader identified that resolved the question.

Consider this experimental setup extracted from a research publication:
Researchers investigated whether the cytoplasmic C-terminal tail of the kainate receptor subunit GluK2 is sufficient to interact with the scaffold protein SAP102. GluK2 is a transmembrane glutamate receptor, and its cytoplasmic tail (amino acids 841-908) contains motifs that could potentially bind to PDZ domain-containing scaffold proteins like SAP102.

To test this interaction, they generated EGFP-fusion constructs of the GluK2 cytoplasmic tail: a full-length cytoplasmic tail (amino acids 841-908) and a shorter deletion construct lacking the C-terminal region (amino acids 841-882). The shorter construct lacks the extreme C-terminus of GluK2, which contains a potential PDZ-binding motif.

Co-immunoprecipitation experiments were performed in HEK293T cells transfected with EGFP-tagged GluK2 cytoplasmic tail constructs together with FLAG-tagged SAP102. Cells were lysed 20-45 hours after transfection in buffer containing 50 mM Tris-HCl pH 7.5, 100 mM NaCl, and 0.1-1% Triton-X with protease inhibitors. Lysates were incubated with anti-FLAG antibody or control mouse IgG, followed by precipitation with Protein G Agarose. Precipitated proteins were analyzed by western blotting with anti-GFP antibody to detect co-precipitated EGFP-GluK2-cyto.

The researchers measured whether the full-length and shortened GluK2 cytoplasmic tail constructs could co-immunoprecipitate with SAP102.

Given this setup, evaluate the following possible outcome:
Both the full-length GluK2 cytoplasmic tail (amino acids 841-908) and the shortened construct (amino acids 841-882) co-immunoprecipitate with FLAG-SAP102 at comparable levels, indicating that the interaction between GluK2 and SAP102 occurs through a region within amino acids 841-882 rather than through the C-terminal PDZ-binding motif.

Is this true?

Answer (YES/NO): NO